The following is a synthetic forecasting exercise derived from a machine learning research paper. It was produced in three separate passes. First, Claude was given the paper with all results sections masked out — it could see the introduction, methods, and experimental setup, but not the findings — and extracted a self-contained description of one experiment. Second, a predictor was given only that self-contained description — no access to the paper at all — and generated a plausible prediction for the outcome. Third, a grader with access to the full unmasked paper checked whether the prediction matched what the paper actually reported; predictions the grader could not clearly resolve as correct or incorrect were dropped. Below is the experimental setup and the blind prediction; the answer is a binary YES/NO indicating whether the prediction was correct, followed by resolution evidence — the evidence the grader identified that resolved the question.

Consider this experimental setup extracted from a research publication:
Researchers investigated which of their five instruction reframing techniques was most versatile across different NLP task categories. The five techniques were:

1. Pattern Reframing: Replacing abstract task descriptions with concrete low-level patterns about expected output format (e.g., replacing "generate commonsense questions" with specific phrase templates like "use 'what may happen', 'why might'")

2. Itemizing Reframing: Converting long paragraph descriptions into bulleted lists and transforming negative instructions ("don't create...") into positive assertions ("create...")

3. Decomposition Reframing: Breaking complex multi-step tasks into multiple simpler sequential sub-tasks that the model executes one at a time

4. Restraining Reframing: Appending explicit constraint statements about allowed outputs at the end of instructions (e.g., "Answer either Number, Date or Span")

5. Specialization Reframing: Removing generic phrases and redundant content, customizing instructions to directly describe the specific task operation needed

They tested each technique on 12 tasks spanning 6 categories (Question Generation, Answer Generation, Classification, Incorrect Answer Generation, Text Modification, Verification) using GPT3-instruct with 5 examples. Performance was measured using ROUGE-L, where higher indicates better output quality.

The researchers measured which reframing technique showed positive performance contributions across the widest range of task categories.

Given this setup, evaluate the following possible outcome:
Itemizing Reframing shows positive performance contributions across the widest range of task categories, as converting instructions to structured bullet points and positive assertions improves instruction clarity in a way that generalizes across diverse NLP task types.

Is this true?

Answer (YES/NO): NO